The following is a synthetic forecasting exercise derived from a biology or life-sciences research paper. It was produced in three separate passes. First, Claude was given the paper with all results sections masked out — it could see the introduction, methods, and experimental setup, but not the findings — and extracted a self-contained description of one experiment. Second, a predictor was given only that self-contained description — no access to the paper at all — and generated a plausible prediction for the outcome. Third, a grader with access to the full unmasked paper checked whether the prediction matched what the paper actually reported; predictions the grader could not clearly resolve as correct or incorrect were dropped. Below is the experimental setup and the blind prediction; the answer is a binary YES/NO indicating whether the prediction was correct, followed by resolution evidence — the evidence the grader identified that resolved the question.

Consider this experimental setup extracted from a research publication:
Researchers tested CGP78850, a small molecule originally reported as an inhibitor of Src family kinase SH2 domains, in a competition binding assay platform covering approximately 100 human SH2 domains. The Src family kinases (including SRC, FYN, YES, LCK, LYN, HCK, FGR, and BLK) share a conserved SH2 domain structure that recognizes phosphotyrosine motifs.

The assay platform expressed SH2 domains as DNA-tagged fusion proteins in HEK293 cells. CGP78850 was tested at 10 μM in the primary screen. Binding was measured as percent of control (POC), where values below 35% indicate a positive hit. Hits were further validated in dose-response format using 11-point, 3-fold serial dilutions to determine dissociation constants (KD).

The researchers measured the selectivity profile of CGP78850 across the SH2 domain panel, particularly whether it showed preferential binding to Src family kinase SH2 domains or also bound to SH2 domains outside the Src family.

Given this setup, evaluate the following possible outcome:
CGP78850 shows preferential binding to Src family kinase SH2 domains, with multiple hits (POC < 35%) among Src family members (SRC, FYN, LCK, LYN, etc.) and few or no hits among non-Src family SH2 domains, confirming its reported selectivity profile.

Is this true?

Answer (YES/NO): NO